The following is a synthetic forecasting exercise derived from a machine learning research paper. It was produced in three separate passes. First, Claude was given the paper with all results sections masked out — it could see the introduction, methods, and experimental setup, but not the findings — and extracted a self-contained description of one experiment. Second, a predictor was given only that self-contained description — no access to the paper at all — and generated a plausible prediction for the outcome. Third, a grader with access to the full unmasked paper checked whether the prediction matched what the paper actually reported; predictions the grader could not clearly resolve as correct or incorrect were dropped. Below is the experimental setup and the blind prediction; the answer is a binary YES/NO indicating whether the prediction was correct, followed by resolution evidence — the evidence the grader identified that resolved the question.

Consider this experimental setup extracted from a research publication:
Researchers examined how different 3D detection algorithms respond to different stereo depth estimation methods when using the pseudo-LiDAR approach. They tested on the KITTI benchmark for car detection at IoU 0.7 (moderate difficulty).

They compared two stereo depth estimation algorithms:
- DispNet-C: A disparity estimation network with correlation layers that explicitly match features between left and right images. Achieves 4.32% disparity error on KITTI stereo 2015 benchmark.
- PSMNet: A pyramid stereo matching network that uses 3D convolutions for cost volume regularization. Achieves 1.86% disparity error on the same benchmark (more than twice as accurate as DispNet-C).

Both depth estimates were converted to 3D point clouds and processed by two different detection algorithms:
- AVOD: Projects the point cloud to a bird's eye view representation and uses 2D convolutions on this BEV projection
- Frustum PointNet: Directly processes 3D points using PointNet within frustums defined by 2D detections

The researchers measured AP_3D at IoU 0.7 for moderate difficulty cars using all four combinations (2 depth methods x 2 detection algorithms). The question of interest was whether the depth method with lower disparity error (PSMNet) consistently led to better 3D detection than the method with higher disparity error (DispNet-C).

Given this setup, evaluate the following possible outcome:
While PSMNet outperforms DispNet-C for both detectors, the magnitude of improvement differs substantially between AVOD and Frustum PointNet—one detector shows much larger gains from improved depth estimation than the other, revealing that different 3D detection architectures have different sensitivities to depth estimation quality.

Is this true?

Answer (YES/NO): NO